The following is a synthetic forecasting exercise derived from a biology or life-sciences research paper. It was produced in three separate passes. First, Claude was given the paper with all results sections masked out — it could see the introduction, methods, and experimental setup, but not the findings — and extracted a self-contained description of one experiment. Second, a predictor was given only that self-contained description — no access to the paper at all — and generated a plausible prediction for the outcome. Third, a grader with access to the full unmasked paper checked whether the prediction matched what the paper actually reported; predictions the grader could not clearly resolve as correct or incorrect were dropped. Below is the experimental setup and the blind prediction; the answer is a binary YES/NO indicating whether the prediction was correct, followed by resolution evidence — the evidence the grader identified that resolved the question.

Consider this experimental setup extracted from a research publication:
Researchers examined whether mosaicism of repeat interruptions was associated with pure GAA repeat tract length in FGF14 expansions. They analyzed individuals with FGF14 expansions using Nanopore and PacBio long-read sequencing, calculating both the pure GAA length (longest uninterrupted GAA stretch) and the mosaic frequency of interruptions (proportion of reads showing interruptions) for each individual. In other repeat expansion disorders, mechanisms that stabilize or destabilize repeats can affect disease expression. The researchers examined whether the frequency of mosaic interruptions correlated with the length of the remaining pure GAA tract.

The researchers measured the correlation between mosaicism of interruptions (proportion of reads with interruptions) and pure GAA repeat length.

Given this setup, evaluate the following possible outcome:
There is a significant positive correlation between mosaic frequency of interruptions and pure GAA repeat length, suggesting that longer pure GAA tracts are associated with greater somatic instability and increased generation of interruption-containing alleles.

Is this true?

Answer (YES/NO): NO